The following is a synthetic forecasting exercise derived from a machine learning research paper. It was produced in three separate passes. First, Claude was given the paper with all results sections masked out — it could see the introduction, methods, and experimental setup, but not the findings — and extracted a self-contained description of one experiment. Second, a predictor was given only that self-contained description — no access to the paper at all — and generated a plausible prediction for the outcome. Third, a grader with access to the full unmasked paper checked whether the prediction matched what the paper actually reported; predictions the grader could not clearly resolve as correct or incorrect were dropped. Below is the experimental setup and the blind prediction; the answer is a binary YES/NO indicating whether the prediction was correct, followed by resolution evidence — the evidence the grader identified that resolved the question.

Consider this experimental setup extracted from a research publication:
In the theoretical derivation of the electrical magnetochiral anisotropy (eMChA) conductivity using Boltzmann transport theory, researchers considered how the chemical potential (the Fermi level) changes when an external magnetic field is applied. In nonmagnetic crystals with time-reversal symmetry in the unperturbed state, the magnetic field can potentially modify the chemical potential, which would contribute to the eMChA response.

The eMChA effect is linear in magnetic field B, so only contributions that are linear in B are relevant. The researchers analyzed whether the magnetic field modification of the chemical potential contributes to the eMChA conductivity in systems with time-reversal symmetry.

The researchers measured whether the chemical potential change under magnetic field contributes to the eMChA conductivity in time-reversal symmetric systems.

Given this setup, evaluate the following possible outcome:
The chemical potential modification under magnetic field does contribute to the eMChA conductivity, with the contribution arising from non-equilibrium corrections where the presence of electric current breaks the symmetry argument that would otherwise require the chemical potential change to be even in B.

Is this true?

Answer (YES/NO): NO